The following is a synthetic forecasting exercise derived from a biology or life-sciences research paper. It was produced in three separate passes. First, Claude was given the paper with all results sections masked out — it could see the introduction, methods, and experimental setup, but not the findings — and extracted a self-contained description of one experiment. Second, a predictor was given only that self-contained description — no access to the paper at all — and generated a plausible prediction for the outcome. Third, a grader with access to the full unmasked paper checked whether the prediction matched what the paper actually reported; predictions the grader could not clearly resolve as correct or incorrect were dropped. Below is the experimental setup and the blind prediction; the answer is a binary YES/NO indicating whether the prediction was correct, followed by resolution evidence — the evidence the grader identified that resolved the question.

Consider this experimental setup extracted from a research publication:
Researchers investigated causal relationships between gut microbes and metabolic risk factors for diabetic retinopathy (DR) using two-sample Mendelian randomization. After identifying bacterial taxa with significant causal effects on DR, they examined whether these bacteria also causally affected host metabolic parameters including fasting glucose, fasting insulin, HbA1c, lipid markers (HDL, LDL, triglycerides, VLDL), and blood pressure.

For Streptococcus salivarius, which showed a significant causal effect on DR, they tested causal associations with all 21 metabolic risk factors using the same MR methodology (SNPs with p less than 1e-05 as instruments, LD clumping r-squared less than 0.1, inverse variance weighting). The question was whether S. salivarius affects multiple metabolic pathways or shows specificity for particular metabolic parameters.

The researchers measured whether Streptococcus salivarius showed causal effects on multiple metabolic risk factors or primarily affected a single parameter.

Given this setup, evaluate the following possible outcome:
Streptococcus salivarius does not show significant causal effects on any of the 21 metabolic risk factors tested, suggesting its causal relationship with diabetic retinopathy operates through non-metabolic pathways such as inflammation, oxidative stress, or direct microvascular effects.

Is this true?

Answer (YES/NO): NO